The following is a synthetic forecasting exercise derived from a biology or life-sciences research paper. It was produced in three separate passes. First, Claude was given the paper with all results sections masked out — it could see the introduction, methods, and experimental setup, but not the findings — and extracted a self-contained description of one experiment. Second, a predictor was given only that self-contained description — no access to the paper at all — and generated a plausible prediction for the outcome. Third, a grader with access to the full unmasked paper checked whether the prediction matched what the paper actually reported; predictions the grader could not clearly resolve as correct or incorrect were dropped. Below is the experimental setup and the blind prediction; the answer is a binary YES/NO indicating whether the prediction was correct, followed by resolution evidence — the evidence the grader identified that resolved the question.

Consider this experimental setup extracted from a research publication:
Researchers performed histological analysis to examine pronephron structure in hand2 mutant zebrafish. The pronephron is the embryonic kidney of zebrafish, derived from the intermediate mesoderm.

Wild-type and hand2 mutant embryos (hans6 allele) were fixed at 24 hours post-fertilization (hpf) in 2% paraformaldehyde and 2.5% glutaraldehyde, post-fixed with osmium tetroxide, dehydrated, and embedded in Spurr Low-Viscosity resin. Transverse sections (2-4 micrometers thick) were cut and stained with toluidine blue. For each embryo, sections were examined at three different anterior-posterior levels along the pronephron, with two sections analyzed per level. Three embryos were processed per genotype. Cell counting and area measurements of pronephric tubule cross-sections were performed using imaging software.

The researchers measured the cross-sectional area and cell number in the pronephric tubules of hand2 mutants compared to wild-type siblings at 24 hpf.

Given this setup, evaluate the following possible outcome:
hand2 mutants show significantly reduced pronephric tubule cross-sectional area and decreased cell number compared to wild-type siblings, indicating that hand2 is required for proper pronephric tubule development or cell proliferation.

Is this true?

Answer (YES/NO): NO